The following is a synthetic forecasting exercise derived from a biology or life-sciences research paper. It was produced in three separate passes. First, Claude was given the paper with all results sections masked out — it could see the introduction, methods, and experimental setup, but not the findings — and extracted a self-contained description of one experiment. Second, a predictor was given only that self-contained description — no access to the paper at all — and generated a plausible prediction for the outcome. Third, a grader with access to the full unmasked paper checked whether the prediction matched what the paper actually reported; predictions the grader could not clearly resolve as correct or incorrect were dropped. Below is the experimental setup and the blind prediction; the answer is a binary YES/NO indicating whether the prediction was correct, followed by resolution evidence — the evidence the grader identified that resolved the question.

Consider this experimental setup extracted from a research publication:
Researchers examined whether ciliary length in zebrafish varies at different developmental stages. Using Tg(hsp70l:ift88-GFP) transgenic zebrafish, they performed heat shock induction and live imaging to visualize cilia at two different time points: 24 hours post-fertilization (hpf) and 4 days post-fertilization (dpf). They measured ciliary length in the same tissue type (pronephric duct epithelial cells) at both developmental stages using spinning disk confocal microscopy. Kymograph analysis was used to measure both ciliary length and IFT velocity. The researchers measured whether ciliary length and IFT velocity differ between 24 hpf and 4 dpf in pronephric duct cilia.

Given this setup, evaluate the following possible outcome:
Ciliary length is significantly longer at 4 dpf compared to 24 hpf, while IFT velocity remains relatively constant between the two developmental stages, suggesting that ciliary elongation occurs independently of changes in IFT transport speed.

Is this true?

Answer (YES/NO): NO